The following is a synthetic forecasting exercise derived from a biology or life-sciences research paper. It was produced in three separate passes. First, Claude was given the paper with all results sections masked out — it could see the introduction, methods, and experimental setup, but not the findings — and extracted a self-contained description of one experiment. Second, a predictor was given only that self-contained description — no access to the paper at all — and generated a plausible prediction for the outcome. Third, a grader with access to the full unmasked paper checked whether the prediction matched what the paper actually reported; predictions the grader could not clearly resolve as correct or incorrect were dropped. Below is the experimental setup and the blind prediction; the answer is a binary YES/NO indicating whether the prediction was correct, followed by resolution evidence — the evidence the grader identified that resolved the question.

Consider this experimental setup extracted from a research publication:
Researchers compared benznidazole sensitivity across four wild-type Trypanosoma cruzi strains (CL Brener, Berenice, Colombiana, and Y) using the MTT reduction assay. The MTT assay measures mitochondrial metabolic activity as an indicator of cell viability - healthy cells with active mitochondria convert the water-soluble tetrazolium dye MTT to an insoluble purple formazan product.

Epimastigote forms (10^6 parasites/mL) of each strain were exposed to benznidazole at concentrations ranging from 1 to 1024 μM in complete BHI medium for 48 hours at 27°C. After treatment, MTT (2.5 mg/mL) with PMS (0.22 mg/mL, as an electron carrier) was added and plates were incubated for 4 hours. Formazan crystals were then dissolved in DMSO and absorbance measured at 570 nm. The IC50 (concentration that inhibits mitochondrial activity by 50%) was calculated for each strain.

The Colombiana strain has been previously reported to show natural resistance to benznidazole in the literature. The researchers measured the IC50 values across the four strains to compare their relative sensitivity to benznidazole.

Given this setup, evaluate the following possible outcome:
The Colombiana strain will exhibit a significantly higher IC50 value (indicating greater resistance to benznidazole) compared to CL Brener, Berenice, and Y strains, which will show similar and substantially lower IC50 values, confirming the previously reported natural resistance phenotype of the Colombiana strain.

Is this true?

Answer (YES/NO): NO